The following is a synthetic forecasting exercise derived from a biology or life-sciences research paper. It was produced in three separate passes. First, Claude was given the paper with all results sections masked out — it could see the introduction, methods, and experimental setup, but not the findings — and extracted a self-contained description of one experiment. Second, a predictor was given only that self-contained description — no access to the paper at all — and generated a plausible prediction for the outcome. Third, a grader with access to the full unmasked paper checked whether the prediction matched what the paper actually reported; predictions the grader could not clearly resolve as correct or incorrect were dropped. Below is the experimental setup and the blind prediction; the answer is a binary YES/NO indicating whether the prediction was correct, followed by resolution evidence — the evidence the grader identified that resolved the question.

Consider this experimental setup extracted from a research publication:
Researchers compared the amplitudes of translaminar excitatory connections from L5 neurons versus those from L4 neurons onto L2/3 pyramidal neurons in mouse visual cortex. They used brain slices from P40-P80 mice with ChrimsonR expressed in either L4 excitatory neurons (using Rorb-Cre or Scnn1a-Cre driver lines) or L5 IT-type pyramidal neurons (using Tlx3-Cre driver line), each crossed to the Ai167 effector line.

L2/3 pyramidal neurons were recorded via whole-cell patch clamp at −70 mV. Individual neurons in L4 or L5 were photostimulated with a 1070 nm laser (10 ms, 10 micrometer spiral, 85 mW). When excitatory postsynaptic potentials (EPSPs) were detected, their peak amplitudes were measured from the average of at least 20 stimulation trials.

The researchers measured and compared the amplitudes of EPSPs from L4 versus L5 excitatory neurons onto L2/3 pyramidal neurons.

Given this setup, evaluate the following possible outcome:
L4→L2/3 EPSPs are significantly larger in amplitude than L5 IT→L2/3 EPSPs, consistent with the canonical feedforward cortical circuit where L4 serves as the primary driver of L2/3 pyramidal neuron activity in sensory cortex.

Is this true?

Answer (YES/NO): NO